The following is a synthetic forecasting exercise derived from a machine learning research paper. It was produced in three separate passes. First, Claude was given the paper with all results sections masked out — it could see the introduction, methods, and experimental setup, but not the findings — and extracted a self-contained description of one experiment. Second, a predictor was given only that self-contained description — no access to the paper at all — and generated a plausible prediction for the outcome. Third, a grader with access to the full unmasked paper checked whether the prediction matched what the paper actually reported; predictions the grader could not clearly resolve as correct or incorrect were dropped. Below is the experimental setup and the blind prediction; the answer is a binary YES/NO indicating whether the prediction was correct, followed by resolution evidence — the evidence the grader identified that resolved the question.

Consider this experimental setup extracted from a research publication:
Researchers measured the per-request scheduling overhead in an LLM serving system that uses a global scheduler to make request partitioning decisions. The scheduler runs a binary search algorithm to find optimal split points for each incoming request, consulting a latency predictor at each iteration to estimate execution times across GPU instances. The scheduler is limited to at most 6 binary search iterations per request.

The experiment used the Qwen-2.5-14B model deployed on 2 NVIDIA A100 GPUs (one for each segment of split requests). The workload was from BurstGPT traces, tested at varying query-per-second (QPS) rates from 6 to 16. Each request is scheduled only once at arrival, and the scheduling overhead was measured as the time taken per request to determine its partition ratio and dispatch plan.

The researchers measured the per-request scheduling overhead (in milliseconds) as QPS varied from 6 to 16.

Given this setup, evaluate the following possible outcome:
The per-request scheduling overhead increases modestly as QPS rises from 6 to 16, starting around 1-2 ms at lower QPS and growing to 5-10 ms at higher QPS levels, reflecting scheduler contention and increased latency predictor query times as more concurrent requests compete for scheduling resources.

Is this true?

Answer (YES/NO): NO